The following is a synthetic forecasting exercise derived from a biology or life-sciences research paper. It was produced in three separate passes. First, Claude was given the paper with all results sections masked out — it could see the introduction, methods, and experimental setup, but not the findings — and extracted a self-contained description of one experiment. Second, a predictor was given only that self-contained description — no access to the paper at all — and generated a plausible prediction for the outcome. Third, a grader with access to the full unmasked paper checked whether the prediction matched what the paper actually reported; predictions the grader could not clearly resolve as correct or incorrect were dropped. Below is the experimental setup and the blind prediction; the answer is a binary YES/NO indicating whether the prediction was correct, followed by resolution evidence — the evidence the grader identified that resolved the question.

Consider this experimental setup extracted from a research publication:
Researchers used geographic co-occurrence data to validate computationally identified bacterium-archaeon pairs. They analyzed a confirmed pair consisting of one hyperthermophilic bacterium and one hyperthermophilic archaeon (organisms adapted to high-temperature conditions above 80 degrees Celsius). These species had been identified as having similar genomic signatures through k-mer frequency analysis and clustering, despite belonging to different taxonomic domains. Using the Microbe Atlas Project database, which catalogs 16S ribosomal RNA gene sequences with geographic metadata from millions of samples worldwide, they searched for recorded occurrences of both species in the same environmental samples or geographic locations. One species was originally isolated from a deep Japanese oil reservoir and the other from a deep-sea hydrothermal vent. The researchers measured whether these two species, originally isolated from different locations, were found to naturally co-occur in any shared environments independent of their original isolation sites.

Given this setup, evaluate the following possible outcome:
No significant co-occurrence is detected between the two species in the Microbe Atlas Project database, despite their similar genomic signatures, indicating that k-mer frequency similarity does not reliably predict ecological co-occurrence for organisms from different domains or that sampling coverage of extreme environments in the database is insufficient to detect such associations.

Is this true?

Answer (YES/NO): NO